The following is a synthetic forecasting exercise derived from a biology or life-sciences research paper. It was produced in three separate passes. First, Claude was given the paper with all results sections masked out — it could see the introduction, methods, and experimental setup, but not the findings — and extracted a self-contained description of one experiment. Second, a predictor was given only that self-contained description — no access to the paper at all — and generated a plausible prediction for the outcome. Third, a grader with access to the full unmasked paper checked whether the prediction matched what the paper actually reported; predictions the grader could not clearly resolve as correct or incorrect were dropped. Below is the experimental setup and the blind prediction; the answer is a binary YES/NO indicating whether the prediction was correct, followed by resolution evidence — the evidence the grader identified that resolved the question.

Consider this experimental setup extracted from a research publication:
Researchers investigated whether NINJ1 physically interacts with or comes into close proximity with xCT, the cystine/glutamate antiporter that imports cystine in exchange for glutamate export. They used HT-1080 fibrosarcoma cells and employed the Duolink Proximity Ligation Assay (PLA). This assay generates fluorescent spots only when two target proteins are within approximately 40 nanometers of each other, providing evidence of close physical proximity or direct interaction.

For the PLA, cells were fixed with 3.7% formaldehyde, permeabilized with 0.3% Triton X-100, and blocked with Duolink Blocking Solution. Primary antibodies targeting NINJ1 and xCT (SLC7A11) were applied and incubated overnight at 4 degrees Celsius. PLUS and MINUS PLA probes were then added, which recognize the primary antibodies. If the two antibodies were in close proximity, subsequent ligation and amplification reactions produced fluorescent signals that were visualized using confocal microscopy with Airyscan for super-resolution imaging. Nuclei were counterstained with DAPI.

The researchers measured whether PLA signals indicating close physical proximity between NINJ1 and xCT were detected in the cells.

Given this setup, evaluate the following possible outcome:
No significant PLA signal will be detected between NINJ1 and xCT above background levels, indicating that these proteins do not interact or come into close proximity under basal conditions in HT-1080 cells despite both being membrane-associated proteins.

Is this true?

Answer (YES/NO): NO